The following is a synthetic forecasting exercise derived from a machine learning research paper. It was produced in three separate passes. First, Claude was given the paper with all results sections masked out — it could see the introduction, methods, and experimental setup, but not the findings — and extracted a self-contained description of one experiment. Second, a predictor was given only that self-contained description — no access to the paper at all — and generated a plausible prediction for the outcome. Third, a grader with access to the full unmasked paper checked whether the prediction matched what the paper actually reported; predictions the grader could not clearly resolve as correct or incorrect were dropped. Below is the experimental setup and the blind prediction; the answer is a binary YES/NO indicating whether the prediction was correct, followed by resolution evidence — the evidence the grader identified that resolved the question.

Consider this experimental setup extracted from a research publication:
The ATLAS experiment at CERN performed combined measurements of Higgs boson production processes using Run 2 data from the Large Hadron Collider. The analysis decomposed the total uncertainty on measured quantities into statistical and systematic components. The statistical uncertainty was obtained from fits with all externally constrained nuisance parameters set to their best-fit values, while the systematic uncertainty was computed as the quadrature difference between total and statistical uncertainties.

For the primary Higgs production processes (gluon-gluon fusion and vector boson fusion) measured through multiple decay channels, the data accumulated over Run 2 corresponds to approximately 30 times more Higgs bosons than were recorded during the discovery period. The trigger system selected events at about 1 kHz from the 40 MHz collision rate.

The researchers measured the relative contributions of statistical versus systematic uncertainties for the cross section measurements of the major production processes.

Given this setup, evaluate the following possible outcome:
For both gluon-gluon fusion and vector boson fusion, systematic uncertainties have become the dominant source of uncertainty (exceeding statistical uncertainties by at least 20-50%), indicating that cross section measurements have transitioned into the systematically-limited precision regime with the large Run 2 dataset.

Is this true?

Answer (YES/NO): NO